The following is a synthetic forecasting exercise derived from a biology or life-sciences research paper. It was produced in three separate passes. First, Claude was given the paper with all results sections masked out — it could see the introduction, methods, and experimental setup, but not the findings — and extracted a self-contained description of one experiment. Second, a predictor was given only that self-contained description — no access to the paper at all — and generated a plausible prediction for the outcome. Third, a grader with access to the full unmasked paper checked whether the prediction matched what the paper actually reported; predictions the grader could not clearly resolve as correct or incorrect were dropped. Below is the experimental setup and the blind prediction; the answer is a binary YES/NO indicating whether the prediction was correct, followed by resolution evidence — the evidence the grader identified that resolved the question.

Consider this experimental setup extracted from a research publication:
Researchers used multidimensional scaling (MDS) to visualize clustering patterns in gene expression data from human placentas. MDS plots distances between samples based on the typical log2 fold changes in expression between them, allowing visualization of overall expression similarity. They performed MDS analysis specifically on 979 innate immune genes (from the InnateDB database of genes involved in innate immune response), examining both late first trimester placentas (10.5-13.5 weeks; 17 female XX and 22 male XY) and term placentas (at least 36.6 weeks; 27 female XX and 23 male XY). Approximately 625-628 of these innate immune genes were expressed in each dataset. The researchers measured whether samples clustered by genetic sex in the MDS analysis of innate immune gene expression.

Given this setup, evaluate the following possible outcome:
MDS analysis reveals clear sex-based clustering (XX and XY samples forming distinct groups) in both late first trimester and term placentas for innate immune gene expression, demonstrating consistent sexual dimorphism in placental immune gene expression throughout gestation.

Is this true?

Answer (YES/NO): NO